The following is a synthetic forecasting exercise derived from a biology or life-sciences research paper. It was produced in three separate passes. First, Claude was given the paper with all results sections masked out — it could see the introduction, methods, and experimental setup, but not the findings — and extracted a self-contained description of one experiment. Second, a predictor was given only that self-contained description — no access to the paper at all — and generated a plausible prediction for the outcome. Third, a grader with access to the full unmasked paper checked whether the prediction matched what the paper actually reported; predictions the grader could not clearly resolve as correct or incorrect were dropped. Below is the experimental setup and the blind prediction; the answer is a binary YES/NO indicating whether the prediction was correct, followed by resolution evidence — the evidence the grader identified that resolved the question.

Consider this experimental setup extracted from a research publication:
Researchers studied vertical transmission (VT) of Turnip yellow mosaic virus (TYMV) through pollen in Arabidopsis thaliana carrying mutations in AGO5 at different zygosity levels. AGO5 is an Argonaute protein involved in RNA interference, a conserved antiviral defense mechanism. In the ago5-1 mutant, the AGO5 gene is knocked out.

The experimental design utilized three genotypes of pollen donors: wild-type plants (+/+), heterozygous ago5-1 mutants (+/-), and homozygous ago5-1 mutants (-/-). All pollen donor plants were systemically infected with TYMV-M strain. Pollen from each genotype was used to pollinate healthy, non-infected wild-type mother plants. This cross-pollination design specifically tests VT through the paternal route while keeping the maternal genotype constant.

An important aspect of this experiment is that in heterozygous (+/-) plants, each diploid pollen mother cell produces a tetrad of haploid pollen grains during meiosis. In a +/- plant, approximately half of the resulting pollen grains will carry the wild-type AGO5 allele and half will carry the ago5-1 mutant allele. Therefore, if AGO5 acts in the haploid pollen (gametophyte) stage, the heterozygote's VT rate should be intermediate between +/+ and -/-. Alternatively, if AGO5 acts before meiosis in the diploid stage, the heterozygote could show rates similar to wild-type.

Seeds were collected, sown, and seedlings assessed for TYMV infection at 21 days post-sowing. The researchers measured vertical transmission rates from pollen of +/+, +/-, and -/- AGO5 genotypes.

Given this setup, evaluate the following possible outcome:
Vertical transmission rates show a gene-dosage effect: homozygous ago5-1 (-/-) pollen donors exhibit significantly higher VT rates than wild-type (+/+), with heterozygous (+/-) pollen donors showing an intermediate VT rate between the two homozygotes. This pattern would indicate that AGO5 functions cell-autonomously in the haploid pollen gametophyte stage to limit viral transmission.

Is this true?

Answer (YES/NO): YES